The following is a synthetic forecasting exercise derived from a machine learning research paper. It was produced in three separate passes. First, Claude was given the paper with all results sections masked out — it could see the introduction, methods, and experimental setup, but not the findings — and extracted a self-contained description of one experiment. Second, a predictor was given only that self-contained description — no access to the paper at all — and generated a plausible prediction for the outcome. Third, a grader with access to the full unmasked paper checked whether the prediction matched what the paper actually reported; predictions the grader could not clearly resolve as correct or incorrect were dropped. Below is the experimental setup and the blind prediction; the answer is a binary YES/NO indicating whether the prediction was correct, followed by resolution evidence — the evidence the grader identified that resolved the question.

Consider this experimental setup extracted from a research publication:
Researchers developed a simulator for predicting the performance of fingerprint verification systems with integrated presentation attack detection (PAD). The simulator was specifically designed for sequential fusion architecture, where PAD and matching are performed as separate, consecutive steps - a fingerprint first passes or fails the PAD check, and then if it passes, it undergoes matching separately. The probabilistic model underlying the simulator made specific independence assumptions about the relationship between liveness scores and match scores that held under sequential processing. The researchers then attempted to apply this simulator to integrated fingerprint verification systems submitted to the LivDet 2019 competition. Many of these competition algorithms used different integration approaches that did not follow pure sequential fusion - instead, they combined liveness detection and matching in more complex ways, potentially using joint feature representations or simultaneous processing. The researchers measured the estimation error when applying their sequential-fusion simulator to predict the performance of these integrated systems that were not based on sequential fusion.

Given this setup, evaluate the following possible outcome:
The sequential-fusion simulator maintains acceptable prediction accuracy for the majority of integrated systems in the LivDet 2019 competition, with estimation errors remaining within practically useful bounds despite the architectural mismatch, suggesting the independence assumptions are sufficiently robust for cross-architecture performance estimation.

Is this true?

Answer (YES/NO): NO